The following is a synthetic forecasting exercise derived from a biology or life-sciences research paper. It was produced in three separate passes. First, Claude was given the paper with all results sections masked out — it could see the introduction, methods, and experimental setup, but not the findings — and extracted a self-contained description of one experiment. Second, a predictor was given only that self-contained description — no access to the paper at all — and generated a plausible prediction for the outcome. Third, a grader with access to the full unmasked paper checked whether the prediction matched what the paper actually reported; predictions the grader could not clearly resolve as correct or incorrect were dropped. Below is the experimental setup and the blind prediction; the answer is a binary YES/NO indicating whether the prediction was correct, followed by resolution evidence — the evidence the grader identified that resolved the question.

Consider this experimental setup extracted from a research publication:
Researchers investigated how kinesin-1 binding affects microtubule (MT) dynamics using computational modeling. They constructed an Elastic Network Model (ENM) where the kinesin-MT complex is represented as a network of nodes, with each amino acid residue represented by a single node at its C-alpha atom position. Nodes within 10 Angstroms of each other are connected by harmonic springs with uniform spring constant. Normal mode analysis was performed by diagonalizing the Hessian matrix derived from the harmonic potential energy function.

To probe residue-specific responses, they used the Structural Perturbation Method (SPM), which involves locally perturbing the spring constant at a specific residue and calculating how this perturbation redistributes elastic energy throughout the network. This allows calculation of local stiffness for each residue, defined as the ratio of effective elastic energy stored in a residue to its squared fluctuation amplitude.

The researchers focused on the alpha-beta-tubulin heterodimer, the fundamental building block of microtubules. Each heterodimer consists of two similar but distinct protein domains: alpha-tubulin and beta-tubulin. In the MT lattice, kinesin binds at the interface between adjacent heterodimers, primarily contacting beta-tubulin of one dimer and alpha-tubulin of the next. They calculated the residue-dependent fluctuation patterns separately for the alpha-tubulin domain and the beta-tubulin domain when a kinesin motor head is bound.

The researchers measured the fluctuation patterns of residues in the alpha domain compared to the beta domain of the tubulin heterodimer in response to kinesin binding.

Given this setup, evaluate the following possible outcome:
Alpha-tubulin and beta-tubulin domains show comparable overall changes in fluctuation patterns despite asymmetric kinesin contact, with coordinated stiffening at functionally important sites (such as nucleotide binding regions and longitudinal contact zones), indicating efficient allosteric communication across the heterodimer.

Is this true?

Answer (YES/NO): NO